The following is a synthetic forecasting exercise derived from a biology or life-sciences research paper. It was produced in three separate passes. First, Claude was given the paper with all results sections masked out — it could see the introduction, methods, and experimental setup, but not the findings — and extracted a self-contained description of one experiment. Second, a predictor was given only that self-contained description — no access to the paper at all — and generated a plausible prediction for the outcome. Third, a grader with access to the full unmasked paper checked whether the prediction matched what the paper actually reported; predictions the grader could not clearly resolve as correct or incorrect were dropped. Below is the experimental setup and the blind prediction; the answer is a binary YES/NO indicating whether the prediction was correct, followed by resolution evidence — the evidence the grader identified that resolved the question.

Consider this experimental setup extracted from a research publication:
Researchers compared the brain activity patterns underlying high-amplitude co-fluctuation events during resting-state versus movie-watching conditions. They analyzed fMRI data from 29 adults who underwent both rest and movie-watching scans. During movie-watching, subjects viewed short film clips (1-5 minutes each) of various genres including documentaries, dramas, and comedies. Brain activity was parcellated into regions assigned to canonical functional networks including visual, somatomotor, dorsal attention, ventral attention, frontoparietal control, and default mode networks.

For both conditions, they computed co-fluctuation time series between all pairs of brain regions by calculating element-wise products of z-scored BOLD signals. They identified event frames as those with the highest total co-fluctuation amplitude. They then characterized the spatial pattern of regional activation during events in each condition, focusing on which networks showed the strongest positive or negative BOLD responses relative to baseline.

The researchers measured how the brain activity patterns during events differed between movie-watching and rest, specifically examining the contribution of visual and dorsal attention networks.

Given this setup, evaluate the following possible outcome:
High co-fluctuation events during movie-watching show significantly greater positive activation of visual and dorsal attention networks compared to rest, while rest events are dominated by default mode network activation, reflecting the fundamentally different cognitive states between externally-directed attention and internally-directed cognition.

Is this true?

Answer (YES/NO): NO